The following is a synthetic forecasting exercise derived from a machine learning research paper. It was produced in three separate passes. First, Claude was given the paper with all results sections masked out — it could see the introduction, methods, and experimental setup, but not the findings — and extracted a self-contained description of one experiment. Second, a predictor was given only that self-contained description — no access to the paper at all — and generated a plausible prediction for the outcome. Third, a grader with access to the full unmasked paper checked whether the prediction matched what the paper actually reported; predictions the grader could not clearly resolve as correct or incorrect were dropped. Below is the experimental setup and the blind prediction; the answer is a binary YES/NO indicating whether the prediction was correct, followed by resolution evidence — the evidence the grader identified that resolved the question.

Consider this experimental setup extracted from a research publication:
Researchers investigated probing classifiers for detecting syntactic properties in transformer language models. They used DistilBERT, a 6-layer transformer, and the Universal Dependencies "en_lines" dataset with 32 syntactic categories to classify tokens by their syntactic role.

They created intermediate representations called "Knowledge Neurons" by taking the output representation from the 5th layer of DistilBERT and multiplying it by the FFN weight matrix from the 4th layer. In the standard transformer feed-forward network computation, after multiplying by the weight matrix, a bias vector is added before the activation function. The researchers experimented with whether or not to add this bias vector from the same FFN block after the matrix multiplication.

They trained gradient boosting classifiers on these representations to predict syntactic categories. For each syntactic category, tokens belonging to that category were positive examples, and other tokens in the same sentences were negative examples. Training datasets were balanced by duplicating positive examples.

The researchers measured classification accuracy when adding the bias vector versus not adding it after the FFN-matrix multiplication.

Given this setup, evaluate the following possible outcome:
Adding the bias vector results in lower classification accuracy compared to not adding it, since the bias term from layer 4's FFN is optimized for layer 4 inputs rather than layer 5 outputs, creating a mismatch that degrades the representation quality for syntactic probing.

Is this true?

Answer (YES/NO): NO